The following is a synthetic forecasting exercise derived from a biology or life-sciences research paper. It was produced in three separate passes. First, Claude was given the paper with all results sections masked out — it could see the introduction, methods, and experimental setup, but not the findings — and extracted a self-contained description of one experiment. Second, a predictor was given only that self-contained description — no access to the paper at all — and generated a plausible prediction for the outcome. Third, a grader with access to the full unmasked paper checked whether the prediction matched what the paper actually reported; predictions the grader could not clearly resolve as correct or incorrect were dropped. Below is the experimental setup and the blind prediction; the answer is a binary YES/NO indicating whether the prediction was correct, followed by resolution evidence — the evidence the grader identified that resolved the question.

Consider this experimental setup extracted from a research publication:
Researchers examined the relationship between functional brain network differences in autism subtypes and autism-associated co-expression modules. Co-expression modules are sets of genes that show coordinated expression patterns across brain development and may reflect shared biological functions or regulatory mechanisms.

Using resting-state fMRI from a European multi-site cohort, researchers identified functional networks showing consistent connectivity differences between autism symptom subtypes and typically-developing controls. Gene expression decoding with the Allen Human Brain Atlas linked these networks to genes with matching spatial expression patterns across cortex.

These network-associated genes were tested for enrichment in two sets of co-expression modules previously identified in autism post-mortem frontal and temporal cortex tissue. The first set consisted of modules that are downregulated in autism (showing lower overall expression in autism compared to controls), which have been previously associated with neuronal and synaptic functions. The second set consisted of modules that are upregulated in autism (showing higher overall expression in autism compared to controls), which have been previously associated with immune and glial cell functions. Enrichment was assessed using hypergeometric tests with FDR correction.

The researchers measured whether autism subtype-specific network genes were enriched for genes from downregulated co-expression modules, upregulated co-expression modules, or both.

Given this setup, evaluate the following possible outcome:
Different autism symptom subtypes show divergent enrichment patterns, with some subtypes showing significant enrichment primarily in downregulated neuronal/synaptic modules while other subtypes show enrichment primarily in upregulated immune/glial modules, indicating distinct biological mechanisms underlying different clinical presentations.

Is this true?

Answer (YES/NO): NO